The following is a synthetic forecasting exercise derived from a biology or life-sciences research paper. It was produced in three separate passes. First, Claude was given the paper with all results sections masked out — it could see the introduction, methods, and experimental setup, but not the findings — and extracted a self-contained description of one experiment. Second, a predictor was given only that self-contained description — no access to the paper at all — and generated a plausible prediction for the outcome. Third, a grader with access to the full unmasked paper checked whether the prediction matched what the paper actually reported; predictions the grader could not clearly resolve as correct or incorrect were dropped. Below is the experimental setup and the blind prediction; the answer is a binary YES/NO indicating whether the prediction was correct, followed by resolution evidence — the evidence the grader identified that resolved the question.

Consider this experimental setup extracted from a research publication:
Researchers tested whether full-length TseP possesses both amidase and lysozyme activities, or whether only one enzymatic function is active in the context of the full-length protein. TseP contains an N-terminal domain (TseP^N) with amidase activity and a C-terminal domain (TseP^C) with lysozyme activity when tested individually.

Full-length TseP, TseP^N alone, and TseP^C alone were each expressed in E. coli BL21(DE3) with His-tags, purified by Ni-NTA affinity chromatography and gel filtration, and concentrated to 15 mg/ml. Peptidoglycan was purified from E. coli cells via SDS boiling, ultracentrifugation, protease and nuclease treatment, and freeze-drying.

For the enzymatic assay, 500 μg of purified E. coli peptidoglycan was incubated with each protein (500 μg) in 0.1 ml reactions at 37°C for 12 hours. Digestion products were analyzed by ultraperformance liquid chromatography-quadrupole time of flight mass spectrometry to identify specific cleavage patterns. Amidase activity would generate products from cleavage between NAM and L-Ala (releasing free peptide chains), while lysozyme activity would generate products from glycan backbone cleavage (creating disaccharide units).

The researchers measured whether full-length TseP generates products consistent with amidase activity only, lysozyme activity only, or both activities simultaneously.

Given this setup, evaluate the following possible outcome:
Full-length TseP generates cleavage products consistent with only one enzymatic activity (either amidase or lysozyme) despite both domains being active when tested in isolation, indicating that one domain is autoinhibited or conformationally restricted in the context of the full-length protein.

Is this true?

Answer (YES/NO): NO